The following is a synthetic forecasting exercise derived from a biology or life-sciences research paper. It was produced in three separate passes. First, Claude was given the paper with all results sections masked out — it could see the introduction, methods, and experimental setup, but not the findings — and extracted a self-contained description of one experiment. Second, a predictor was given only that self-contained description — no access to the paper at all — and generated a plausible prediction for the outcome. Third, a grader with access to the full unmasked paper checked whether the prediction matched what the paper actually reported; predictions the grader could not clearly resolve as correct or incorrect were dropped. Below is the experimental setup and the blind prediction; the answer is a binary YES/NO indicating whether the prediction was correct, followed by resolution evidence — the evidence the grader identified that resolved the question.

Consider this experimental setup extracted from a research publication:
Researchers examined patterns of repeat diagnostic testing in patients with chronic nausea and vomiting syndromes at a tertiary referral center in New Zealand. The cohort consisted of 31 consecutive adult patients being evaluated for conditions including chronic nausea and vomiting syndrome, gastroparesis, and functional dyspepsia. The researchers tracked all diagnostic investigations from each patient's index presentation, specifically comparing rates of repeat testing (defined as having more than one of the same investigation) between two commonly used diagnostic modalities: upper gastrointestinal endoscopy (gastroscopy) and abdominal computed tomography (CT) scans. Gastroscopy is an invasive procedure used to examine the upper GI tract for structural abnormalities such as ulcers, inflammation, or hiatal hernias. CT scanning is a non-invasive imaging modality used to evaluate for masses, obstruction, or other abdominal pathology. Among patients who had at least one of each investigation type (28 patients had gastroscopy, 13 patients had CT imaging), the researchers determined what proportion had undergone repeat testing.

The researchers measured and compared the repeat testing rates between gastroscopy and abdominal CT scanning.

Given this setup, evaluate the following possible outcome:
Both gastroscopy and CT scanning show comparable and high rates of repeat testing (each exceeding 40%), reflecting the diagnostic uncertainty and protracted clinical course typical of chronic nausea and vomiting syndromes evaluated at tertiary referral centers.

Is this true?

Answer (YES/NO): NO